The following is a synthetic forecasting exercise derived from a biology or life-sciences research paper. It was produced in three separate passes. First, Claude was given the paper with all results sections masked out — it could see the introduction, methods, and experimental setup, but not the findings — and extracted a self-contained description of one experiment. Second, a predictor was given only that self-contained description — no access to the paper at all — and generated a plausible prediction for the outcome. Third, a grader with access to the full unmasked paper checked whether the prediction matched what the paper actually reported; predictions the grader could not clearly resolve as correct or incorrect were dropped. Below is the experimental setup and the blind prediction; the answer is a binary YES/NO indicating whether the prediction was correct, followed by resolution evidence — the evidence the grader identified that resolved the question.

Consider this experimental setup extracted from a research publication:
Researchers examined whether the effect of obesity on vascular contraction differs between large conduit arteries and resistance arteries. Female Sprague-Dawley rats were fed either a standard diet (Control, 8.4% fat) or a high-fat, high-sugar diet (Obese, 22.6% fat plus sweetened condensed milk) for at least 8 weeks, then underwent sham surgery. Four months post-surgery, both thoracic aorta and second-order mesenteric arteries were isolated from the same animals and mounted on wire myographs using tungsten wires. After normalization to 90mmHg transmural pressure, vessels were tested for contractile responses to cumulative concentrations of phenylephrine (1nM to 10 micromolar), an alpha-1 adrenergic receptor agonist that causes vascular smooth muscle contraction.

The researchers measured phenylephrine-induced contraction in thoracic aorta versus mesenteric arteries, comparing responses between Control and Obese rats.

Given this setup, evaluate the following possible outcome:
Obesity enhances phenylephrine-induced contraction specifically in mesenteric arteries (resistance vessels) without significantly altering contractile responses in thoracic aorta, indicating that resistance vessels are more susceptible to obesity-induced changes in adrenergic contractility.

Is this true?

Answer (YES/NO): NO